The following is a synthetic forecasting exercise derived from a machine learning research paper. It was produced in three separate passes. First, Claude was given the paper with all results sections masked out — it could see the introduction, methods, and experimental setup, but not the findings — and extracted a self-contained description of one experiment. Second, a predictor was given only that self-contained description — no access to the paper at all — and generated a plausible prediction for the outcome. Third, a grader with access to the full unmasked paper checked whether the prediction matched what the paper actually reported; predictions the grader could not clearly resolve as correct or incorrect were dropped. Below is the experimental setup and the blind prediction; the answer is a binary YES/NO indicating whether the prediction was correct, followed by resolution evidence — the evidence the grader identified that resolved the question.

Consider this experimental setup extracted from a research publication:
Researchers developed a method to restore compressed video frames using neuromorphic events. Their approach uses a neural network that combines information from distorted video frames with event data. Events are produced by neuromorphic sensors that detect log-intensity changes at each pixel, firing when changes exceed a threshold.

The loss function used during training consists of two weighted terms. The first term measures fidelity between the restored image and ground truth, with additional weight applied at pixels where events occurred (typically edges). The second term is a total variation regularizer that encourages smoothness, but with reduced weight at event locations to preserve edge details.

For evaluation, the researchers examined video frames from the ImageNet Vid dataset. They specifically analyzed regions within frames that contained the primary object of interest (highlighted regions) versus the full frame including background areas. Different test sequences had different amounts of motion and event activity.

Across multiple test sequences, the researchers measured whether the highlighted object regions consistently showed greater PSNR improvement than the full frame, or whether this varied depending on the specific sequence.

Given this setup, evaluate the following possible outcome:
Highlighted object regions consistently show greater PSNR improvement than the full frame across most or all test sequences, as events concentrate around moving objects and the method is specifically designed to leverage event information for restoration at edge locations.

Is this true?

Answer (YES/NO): NO